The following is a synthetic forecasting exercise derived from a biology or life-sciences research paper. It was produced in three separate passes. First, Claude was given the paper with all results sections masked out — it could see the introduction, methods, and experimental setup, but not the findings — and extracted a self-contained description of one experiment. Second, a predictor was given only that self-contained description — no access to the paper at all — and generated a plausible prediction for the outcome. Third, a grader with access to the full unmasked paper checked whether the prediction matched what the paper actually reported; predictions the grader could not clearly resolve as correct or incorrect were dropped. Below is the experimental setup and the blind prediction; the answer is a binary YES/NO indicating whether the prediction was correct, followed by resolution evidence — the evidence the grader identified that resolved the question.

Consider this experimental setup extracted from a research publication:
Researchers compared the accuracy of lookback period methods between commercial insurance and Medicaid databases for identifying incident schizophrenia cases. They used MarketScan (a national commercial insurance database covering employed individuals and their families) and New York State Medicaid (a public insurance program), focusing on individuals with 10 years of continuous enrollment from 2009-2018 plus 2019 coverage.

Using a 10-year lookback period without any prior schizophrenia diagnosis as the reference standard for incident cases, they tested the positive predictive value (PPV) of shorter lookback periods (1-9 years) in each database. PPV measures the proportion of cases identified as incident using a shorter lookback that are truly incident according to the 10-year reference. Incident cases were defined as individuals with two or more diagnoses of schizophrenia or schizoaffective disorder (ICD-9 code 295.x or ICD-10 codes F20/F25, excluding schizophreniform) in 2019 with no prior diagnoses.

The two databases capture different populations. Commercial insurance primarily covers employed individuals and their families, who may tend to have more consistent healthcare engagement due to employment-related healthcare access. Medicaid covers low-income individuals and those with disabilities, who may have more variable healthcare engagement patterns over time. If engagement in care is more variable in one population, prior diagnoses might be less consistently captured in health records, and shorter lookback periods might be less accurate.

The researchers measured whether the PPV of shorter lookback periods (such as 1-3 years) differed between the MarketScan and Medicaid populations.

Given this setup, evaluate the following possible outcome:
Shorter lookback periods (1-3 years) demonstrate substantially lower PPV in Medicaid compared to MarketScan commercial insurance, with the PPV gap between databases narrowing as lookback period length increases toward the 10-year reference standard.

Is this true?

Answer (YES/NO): YES